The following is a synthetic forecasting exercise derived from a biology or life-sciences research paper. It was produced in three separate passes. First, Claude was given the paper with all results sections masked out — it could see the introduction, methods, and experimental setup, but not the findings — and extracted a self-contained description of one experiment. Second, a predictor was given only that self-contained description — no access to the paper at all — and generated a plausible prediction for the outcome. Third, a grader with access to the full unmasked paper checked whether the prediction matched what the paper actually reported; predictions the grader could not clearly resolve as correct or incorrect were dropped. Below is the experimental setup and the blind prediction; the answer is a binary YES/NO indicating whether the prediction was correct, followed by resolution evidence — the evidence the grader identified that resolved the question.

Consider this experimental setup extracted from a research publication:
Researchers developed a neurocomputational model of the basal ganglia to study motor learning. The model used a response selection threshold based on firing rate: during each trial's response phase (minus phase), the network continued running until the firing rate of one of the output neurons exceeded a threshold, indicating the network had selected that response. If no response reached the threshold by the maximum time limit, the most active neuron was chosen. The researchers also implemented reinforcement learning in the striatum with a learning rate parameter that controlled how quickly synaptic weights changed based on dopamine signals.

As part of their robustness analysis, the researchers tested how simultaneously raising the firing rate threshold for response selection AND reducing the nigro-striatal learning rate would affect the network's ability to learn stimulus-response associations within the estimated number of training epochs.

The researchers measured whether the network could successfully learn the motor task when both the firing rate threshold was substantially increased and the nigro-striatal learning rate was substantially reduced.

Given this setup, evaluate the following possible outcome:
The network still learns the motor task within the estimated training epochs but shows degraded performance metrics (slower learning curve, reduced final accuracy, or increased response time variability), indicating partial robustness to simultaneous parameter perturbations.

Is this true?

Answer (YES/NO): NO